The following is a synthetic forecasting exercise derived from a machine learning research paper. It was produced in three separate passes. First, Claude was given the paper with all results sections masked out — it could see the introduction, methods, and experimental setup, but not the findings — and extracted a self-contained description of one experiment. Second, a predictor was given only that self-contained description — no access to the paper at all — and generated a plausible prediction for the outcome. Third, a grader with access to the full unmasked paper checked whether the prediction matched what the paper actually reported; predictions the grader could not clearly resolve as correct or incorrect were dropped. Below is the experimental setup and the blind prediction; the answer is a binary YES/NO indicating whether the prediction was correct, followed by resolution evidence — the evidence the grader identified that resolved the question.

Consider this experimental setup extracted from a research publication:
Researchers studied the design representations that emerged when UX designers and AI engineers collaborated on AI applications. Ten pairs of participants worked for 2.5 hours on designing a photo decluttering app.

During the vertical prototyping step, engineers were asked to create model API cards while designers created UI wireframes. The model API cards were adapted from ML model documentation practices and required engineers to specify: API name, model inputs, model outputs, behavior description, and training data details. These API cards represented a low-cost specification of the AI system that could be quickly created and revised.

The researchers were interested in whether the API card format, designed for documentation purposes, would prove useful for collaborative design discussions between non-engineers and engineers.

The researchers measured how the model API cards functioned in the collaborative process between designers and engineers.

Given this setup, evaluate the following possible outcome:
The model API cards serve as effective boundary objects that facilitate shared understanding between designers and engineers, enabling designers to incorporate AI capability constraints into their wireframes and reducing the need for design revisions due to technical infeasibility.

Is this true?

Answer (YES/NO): NO